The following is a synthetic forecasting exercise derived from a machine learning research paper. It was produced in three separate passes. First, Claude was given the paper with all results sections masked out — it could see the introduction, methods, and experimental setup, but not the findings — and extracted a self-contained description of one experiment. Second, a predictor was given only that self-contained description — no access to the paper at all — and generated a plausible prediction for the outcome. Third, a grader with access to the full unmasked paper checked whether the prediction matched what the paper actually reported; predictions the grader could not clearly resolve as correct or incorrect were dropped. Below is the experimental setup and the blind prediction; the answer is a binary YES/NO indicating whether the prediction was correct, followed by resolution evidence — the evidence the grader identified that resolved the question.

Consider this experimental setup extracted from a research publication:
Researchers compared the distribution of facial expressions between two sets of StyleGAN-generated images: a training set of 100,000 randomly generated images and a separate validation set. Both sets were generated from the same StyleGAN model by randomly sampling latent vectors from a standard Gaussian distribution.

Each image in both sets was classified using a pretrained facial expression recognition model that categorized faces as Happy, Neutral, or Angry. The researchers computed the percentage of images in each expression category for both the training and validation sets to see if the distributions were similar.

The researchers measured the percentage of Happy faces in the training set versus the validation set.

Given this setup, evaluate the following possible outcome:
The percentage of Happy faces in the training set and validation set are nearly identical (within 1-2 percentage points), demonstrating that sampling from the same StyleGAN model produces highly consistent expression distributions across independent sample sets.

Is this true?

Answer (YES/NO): NO